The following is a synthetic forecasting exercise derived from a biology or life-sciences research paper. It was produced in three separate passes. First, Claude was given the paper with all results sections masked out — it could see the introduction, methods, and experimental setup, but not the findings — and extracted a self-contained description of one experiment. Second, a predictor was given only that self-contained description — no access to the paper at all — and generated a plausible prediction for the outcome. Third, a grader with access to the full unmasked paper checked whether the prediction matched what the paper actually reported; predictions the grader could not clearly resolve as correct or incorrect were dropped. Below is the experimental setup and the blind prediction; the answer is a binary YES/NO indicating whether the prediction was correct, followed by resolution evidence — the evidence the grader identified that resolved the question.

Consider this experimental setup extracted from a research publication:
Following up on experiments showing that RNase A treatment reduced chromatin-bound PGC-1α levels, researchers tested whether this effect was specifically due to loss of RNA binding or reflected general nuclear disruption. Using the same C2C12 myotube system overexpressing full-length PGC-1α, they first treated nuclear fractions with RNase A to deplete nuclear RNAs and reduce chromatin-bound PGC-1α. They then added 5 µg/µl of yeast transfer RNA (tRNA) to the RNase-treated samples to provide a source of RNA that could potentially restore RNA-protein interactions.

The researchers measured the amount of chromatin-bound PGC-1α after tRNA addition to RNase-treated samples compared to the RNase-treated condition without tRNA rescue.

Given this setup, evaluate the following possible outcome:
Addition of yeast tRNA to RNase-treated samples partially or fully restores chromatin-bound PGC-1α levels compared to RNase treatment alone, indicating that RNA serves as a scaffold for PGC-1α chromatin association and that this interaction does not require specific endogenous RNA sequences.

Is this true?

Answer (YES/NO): YES